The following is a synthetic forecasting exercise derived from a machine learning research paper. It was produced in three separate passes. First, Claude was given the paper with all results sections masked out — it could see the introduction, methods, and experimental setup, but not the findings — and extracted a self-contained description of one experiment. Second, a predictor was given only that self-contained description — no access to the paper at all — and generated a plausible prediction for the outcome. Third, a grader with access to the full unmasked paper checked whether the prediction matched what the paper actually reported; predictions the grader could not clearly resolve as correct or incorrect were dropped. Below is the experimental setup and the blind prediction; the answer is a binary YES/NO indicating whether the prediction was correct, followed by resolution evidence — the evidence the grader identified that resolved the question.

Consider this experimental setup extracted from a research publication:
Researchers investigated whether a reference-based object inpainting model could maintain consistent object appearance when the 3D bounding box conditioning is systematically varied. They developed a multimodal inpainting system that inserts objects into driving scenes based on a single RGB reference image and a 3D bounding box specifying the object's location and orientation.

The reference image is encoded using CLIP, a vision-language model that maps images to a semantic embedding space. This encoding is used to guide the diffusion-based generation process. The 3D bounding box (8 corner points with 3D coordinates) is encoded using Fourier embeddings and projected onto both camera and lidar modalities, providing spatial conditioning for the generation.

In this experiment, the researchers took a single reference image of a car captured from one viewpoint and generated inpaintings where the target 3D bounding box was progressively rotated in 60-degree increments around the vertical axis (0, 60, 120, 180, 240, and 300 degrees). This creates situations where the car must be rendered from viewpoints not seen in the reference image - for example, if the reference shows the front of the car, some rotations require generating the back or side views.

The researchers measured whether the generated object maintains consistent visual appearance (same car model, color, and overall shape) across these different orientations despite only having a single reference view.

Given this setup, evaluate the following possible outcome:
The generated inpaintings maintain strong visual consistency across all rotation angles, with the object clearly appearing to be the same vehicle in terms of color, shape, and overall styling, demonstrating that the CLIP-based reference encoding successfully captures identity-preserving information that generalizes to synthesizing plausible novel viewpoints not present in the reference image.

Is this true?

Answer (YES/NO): YES